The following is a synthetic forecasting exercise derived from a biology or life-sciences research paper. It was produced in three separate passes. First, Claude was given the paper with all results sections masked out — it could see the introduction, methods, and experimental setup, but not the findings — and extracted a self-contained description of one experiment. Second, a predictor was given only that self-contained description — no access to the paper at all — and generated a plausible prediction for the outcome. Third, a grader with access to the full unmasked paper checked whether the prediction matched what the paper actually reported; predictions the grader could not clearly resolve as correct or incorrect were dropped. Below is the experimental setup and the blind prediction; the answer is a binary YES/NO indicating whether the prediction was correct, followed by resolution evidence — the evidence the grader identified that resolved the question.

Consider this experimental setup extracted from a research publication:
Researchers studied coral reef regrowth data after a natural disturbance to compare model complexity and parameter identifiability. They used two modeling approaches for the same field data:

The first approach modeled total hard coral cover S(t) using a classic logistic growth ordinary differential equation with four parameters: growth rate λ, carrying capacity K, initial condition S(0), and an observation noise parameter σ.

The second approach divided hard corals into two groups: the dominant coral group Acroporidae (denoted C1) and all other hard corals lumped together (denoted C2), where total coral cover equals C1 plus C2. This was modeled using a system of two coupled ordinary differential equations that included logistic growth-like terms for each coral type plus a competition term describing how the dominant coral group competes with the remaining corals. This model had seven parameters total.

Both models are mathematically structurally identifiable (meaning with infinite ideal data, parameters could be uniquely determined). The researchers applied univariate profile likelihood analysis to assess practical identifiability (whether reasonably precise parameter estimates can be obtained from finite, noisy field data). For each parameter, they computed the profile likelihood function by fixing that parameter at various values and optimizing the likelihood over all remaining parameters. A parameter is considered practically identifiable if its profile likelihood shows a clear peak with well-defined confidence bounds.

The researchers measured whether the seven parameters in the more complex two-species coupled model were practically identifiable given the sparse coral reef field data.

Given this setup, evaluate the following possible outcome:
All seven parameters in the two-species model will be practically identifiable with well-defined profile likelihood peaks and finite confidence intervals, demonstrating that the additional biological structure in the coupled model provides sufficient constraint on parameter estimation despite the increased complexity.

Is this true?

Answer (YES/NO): YES